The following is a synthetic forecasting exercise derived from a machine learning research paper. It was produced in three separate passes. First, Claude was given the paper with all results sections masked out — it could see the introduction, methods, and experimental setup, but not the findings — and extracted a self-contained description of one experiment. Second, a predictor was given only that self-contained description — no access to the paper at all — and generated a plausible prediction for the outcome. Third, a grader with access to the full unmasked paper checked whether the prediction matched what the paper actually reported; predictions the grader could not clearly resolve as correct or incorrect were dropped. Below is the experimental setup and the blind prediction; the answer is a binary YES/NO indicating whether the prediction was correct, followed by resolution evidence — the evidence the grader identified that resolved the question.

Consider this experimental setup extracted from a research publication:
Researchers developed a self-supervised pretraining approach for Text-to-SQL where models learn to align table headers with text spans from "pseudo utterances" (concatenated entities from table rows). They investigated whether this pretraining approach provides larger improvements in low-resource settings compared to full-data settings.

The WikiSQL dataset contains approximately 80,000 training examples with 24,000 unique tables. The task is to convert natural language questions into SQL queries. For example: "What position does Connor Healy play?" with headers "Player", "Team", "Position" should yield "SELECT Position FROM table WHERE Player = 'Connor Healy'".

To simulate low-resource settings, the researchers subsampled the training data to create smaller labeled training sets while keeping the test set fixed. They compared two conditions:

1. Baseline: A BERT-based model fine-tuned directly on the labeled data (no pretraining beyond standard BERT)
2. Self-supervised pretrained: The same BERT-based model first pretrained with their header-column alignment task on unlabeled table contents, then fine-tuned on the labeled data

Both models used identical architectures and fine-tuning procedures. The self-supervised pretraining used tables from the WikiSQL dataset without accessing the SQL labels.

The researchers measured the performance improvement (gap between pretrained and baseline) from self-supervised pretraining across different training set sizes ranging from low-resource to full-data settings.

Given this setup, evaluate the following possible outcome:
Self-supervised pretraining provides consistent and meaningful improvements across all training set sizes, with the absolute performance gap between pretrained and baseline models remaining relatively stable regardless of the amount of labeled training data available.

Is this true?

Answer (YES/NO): NO